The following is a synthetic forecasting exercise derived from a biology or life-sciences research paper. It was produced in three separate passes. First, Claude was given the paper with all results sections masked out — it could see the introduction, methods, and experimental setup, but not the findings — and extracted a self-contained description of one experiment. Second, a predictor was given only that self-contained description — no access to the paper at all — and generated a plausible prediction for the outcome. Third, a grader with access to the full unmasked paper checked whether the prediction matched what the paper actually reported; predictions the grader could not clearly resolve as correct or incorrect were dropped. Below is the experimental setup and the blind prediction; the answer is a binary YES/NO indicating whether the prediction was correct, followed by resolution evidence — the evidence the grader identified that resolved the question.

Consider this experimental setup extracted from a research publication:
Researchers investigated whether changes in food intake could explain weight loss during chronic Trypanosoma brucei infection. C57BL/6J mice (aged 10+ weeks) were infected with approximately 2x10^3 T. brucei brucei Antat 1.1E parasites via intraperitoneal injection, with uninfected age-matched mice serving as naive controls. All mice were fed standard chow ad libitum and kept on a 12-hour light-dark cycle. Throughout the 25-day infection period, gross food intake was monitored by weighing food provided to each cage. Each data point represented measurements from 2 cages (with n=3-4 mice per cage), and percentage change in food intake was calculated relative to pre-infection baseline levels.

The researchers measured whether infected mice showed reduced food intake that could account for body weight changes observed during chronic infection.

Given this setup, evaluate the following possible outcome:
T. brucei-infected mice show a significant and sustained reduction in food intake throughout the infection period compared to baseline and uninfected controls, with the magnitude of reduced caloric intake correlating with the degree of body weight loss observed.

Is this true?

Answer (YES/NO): NO